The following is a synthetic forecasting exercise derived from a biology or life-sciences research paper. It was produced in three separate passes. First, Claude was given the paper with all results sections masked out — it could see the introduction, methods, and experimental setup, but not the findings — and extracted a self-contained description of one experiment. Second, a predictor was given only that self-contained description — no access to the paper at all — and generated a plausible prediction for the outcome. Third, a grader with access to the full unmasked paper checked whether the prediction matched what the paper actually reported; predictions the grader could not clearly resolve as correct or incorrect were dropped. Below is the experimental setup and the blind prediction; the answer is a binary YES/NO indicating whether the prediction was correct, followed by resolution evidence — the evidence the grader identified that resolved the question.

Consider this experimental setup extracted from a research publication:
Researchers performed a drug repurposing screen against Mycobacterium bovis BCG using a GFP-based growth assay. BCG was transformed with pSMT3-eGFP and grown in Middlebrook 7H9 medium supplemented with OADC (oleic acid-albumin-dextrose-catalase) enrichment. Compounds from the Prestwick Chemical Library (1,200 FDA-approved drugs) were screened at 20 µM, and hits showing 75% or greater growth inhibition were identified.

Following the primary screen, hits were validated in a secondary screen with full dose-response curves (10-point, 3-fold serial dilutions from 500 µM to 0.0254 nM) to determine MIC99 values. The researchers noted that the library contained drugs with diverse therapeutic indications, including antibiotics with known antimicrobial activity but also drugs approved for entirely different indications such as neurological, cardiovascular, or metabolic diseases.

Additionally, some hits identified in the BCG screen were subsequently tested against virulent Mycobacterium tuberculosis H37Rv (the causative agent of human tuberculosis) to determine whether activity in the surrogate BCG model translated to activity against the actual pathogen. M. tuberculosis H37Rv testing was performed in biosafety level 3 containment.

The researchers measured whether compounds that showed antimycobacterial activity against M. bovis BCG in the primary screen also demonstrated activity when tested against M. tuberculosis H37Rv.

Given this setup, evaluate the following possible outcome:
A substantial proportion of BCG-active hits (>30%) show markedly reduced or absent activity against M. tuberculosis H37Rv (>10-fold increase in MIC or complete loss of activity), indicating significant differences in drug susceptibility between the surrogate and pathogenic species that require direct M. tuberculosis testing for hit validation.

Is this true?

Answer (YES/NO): YES